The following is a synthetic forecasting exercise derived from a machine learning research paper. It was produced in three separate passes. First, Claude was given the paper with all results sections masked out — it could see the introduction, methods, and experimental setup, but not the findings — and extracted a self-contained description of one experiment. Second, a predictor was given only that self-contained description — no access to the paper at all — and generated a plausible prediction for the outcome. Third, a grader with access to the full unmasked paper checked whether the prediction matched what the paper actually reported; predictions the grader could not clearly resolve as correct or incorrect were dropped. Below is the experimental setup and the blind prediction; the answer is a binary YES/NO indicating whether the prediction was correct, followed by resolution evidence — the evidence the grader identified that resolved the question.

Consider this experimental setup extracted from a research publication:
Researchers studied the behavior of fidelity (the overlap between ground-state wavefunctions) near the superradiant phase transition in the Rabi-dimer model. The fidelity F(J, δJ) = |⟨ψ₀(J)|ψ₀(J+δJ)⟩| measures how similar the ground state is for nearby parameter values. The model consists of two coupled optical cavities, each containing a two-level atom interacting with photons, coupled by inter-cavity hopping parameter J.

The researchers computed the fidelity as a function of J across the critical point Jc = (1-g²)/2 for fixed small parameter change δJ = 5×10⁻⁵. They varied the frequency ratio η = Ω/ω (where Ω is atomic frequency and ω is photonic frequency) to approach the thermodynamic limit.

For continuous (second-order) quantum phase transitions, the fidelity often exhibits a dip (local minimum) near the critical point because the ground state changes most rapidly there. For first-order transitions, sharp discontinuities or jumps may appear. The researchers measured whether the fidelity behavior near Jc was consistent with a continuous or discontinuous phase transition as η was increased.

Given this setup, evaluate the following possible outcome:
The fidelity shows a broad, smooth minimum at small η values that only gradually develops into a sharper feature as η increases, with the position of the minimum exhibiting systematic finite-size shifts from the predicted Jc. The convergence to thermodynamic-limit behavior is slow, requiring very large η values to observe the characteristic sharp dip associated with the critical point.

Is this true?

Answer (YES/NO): NO